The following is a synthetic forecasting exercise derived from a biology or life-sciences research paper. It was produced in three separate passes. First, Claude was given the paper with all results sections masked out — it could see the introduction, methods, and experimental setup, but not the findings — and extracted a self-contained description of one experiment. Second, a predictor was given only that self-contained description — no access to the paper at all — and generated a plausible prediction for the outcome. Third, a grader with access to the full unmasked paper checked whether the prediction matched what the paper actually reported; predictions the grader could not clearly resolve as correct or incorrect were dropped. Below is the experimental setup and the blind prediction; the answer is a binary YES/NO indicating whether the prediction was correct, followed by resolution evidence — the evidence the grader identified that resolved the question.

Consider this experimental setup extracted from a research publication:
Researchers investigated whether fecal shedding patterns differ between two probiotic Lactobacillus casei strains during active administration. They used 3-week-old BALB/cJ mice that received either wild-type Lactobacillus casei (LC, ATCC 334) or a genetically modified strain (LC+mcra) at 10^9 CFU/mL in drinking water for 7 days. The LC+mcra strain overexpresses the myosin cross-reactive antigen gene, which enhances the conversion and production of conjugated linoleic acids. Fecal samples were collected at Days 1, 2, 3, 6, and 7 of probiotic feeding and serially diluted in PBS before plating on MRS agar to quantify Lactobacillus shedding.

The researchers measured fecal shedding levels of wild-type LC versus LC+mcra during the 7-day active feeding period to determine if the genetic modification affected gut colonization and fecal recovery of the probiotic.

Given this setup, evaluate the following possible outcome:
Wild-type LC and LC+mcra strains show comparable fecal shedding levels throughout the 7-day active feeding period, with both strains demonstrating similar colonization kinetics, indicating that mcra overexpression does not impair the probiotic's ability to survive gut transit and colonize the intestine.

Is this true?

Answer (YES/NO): NO